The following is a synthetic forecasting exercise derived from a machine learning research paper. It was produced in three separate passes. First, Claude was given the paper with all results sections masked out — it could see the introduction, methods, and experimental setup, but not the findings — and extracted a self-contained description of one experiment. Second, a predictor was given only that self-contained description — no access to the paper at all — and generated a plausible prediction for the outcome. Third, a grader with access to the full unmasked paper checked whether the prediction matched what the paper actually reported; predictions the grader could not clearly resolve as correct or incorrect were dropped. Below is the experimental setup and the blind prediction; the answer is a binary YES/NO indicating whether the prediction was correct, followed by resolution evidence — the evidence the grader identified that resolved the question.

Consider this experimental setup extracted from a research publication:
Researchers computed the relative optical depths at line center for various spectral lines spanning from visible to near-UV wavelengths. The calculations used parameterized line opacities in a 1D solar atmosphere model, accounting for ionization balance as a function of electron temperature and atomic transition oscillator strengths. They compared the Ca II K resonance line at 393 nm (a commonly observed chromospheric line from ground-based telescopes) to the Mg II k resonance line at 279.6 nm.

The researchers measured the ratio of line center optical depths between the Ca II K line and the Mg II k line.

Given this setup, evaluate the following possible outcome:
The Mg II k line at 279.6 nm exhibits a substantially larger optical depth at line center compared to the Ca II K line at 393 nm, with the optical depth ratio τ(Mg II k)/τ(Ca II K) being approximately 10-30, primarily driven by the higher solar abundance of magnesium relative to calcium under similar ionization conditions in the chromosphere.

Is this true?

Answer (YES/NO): YES